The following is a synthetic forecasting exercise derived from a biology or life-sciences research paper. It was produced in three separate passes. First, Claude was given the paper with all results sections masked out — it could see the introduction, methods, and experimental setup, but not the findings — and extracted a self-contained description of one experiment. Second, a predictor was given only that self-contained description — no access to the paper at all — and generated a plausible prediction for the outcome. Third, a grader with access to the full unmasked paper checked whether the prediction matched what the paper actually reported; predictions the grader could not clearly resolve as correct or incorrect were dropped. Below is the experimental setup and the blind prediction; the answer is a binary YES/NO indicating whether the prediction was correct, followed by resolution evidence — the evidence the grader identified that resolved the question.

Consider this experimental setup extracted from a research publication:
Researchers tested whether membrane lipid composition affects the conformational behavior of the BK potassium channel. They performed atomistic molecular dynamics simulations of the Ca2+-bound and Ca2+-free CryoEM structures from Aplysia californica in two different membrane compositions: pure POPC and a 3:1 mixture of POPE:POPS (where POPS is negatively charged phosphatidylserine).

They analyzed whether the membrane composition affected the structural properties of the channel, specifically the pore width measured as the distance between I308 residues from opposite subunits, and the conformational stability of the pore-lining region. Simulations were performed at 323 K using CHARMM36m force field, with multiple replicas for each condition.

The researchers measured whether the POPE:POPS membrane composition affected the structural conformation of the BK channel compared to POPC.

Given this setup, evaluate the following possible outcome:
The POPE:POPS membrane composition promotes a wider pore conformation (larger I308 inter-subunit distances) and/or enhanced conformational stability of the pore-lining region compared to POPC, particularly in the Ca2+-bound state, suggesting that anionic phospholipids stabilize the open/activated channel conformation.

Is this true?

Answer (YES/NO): YES